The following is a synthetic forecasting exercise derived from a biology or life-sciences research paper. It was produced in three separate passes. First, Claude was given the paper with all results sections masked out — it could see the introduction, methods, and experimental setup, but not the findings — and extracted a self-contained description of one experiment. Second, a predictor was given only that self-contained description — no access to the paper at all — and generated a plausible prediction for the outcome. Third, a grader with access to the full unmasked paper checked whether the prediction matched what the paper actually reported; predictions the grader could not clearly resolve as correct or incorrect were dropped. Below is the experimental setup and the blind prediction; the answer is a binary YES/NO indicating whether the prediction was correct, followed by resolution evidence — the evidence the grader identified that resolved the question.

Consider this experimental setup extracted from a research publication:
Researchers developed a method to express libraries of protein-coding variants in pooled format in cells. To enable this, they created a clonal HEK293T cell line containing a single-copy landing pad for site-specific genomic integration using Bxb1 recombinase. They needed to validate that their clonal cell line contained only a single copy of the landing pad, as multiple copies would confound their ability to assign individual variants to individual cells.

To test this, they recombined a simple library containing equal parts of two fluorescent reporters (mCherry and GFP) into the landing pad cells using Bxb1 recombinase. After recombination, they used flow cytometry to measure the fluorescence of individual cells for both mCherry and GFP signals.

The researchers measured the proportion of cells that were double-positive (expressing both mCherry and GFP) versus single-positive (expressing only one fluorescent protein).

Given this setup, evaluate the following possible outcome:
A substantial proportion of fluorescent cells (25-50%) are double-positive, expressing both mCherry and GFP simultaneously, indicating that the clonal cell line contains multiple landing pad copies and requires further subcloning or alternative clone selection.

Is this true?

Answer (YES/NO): NO